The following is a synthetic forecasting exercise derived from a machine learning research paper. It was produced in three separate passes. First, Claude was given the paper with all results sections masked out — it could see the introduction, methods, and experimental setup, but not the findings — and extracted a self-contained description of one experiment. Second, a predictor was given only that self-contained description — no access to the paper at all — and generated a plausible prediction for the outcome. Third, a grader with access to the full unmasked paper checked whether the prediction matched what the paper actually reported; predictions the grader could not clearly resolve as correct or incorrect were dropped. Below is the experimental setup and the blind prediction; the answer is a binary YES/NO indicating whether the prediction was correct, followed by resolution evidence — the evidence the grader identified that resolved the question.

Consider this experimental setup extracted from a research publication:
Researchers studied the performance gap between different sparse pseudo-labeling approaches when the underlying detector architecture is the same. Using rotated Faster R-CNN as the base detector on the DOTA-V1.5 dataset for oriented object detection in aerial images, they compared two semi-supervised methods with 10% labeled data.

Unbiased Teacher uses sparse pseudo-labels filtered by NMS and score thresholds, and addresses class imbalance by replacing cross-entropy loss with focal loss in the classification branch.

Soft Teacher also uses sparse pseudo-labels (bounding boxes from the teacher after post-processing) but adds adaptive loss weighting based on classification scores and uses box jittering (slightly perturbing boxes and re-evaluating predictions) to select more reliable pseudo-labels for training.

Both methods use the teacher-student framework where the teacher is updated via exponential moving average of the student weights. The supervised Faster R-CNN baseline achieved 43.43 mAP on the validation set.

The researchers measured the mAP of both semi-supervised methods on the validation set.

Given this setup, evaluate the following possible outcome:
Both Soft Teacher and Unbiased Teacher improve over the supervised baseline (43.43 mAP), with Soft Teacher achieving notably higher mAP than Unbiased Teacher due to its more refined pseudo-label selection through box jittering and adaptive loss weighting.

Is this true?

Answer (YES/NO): YES